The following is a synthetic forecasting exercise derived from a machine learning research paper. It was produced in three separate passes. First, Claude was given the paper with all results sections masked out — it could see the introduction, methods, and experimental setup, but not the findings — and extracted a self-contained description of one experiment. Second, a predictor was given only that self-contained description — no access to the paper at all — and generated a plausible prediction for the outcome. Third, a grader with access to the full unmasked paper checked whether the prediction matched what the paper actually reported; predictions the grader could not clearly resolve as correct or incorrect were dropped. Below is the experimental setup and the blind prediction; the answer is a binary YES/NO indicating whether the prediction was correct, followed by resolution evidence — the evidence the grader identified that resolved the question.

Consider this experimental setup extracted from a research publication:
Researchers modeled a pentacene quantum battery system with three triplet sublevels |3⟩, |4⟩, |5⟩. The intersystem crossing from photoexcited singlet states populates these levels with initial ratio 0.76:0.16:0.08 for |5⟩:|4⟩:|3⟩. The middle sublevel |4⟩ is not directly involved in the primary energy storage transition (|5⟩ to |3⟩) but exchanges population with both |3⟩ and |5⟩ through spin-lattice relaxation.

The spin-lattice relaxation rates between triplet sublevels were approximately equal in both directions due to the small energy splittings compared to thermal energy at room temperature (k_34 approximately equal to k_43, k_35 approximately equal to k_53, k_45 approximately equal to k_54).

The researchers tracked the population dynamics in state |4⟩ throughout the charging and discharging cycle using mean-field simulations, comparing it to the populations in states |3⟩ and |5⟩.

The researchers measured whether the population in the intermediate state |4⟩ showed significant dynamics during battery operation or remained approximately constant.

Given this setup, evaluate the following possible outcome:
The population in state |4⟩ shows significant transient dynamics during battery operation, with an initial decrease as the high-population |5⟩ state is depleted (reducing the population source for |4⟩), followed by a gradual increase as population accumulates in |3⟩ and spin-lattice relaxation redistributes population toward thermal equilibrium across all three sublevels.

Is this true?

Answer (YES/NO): NO